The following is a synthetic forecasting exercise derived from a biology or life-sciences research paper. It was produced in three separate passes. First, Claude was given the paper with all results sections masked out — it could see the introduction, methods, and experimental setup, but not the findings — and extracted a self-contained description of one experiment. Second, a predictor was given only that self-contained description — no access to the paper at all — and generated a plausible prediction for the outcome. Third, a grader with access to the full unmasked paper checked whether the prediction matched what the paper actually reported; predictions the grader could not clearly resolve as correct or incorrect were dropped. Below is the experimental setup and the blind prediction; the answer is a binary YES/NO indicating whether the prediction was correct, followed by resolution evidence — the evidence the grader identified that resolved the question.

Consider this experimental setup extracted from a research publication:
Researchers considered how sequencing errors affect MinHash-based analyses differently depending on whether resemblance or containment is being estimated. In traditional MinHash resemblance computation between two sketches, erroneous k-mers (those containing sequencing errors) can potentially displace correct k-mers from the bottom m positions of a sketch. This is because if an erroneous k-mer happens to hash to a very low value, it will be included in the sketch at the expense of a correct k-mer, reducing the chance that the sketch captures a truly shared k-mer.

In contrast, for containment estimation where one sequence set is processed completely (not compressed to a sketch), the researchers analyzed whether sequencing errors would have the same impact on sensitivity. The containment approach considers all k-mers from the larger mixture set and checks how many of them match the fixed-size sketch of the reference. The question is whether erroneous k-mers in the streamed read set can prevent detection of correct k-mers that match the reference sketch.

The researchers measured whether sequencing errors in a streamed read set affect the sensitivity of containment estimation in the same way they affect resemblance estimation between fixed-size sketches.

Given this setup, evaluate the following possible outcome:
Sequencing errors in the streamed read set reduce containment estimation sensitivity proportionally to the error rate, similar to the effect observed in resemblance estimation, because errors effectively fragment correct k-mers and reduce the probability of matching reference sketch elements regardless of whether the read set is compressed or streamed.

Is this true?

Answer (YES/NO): NO